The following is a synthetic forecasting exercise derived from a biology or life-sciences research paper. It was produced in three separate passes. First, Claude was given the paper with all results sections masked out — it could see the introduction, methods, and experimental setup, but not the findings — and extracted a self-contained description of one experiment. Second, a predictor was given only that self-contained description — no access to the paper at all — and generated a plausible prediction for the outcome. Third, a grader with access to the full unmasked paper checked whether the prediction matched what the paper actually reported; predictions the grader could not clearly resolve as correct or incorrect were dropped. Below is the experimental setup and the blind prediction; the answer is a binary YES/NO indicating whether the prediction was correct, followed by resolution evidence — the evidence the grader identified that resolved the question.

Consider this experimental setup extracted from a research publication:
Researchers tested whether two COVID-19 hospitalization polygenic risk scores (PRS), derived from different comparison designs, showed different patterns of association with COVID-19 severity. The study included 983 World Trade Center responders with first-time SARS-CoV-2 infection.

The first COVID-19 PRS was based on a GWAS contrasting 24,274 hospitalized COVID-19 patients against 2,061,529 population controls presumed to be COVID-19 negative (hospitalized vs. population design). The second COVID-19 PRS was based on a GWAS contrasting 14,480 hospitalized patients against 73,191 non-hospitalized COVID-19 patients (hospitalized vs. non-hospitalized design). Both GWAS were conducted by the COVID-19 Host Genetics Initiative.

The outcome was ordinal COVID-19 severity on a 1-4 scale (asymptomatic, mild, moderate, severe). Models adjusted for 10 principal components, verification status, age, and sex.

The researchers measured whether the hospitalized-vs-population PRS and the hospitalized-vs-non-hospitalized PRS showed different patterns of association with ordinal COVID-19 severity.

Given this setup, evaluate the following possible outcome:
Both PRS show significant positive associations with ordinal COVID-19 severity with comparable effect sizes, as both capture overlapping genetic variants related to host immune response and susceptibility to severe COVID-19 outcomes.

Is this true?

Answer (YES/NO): NO